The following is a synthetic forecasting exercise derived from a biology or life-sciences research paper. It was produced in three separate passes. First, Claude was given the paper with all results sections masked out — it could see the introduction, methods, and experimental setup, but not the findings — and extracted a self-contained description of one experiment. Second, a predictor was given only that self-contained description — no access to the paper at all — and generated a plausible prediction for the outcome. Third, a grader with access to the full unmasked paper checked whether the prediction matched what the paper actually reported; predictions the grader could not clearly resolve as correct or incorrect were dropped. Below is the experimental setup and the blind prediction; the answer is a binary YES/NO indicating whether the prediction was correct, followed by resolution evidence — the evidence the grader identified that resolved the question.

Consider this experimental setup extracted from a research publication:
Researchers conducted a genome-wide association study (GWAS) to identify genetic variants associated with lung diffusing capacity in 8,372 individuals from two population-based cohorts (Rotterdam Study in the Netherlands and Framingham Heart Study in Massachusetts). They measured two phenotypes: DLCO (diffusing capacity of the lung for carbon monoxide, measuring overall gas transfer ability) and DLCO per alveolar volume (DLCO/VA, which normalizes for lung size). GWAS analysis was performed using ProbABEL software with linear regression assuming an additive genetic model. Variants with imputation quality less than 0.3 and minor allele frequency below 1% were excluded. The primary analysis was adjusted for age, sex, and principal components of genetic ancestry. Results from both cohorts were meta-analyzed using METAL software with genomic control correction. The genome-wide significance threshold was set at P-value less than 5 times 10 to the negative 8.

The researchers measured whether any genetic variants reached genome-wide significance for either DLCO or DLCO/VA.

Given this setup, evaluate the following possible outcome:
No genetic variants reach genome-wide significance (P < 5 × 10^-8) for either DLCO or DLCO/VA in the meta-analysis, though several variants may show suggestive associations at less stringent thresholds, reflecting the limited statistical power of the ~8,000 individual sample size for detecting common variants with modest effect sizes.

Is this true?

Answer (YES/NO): NO